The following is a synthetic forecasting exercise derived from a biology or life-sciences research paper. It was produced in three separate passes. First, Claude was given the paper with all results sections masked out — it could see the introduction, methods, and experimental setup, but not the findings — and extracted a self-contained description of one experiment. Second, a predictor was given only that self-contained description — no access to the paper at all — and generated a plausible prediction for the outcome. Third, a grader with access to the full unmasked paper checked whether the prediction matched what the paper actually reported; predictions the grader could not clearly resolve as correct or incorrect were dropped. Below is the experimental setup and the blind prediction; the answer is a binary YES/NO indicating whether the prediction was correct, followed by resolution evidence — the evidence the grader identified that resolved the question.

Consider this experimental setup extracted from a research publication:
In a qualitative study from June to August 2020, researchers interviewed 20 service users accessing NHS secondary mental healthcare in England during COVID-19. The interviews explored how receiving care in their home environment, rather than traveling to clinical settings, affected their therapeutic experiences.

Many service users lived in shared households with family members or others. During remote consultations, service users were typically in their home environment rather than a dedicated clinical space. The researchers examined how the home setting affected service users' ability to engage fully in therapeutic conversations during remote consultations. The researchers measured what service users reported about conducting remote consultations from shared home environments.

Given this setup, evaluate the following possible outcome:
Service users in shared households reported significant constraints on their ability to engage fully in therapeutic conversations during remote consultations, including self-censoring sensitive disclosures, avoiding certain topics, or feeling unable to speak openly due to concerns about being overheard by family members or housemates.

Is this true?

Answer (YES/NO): YES